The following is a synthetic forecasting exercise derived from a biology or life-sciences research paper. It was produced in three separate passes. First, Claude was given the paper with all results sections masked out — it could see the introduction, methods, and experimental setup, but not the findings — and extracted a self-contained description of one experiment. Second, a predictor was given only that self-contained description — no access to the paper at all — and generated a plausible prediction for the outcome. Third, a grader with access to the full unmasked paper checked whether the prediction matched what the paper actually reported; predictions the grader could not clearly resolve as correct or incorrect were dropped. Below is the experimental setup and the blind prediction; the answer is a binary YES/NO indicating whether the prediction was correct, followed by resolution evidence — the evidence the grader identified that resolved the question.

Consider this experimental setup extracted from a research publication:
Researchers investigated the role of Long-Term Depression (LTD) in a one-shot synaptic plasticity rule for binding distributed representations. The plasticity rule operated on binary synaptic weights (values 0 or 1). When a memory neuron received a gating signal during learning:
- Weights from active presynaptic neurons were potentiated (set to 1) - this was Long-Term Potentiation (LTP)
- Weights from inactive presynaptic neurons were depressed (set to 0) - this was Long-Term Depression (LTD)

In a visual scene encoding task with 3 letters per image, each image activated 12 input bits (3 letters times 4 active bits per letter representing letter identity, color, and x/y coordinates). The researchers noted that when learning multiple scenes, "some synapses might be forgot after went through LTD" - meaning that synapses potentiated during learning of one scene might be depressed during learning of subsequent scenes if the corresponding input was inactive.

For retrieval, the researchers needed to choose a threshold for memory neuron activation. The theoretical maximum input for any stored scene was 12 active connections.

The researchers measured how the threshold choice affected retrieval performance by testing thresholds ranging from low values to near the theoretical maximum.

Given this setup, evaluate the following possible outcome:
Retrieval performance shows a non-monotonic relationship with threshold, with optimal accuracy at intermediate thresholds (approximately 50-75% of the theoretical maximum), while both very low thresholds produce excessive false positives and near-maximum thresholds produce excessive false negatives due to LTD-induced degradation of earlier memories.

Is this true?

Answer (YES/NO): NO